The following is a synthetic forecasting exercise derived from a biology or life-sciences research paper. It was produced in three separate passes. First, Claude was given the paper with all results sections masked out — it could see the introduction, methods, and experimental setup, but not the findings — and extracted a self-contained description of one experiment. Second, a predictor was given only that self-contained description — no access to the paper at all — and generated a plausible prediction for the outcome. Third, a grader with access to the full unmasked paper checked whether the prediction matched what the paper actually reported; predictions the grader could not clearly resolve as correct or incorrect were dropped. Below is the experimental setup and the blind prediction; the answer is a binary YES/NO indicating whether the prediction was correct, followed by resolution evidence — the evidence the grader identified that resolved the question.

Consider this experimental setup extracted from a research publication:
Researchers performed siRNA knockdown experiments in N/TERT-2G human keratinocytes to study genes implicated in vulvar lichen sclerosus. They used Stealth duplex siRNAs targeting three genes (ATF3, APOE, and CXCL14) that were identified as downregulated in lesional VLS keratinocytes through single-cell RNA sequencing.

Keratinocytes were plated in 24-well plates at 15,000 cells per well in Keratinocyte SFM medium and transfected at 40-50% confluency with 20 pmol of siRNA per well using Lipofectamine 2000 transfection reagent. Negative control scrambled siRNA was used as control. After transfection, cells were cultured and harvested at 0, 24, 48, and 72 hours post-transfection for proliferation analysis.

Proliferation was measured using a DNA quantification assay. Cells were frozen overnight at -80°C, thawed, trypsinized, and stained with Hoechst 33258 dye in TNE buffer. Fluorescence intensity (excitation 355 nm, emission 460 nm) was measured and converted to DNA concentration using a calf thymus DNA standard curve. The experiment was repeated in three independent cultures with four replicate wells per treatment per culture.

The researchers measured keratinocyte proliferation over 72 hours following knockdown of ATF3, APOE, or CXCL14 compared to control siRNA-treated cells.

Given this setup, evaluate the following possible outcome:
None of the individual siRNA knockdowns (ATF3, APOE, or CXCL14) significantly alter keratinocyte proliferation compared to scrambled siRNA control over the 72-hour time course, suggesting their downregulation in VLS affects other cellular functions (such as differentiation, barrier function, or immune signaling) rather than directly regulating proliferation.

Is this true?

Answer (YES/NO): NO